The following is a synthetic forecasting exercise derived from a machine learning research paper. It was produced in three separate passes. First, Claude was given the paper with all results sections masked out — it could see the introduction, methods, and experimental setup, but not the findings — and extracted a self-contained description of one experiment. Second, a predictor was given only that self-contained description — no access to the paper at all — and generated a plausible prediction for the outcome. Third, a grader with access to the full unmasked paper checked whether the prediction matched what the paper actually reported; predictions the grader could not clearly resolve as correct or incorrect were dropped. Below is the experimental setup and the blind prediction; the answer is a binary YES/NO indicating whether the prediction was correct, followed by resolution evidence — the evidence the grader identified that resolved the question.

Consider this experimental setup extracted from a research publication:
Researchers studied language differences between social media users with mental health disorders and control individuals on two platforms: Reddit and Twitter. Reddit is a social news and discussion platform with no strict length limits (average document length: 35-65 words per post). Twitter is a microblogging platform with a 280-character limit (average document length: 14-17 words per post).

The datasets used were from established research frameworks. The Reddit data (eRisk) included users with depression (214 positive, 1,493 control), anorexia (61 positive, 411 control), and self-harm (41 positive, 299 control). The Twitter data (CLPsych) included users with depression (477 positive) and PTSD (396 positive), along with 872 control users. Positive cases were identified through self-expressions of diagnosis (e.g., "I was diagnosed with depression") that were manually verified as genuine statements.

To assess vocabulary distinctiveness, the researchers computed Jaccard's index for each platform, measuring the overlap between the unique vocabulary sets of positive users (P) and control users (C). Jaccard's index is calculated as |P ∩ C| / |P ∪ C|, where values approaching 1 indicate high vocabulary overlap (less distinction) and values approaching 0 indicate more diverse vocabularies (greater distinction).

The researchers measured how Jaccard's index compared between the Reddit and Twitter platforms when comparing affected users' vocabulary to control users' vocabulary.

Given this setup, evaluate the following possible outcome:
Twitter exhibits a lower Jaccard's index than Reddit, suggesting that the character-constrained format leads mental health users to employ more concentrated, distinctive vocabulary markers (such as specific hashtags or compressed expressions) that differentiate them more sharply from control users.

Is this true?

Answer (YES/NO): NO